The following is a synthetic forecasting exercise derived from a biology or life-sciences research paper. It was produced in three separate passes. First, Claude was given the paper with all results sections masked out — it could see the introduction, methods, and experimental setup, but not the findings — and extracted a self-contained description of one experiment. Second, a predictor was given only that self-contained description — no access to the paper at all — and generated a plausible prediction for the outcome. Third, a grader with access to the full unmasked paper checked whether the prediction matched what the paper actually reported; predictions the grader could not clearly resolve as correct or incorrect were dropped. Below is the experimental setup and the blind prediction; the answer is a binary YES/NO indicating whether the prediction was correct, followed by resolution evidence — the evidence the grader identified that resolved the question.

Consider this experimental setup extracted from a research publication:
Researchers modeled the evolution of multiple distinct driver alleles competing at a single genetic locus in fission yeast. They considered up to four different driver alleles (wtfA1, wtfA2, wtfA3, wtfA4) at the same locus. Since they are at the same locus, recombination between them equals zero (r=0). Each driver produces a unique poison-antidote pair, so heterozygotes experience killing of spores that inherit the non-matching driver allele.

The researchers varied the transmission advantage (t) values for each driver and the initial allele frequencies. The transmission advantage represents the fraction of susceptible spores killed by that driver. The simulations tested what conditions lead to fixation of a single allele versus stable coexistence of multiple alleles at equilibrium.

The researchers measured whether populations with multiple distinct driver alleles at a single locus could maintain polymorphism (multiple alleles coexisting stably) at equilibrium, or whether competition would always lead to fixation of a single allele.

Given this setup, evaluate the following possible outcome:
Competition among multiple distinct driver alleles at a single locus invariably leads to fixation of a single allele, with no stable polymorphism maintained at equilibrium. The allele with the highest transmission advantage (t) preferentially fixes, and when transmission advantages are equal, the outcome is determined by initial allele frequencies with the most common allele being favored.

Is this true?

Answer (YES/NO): YES